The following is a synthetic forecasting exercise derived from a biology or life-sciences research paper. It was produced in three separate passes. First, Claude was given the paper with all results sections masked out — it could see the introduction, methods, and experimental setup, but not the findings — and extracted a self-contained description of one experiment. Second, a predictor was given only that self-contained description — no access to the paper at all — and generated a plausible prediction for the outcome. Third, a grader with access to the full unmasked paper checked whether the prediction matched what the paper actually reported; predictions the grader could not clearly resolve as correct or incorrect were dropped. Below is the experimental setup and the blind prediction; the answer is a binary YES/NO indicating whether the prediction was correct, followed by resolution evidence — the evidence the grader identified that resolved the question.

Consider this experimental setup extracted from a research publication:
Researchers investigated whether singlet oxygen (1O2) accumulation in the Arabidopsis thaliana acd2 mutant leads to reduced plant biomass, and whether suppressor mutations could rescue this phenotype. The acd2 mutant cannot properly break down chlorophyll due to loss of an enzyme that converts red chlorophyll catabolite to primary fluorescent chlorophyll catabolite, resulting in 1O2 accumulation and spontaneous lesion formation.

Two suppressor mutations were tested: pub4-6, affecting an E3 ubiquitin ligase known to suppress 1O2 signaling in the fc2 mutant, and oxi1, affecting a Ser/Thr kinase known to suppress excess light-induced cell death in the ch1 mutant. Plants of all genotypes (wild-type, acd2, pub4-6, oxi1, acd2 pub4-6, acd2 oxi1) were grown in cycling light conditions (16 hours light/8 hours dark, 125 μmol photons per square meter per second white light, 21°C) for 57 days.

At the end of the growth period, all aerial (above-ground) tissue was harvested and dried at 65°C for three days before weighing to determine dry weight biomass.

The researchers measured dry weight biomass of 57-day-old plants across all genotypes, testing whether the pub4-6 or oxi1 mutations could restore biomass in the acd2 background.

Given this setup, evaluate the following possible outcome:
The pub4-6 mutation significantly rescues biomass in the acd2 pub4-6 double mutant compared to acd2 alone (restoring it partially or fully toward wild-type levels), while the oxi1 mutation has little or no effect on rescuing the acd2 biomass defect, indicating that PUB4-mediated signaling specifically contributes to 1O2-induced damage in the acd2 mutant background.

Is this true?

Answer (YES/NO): YES